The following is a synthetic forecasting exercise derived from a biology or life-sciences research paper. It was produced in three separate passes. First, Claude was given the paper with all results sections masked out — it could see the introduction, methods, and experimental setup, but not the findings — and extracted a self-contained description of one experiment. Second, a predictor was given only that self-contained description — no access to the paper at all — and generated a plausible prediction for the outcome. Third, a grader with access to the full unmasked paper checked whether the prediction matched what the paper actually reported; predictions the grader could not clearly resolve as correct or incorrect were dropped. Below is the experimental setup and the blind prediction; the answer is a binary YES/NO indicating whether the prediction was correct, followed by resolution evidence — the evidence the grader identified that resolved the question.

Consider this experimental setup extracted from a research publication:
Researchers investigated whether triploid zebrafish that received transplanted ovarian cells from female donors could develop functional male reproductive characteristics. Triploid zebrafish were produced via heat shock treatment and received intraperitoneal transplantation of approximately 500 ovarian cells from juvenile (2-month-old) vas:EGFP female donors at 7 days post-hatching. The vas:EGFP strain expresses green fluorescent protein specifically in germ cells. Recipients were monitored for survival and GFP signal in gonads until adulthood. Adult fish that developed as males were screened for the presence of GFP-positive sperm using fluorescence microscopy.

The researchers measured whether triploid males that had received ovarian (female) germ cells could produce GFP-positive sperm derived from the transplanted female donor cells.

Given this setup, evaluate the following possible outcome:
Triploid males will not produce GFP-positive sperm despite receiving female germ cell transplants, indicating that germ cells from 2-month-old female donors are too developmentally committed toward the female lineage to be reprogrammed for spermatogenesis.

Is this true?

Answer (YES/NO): NO